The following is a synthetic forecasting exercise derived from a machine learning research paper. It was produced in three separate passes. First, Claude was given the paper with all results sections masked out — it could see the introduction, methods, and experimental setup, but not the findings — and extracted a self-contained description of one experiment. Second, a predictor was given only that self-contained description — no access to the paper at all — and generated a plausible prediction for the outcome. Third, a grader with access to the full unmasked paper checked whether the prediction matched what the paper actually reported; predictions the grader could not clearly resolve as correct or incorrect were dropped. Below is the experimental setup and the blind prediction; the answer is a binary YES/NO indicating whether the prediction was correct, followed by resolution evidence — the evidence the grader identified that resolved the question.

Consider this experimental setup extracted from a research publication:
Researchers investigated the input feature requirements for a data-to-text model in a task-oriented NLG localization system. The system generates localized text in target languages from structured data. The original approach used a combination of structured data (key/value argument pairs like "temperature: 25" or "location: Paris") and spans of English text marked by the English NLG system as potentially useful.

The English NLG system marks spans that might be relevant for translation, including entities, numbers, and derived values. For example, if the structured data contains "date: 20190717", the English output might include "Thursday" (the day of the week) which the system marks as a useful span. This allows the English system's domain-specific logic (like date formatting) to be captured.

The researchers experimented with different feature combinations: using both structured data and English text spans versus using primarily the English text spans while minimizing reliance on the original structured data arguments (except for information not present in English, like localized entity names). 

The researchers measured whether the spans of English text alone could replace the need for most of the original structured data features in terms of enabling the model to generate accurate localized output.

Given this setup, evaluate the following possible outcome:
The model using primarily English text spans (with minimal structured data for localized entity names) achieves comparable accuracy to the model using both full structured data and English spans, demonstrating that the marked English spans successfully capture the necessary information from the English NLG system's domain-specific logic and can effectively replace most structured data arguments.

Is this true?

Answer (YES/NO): YES